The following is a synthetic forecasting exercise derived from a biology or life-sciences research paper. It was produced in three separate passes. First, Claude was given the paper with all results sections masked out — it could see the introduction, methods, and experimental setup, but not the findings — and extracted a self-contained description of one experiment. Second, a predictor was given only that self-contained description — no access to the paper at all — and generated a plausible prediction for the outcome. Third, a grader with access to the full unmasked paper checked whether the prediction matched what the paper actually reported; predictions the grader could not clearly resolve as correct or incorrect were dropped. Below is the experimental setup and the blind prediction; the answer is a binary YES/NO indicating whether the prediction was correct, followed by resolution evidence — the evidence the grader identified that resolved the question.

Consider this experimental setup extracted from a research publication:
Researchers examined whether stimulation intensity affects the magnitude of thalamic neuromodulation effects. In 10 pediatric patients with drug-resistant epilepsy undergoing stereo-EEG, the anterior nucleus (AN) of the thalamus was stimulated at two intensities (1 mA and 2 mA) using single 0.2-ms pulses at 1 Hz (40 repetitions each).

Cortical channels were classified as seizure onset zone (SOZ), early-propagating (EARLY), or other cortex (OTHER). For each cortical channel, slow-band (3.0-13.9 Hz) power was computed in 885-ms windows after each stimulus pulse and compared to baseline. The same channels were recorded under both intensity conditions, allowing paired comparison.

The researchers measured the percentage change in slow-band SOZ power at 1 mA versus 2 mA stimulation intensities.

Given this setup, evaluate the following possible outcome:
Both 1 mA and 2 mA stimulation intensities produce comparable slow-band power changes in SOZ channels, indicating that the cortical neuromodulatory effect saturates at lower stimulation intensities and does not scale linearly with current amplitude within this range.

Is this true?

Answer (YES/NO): YES